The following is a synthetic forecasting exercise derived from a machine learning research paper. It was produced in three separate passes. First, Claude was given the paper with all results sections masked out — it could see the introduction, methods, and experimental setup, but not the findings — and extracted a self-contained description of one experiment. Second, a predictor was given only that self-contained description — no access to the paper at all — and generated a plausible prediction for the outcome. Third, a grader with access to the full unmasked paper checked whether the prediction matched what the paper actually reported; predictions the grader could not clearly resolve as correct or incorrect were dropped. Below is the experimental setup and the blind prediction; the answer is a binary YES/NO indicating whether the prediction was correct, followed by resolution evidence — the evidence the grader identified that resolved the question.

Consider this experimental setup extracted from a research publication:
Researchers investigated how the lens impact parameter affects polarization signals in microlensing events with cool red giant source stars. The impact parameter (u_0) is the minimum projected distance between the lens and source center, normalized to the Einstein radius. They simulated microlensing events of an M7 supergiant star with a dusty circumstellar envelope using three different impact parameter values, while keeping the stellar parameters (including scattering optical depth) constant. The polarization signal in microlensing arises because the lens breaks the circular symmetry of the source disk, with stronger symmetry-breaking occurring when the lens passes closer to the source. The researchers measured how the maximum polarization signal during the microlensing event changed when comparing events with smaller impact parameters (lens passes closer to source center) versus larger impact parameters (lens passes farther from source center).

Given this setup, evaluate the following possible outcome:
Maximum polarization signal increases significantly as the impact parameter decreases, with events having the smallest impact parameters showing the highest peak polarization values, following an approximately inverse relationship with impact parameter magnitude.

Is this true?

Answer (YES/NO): YES